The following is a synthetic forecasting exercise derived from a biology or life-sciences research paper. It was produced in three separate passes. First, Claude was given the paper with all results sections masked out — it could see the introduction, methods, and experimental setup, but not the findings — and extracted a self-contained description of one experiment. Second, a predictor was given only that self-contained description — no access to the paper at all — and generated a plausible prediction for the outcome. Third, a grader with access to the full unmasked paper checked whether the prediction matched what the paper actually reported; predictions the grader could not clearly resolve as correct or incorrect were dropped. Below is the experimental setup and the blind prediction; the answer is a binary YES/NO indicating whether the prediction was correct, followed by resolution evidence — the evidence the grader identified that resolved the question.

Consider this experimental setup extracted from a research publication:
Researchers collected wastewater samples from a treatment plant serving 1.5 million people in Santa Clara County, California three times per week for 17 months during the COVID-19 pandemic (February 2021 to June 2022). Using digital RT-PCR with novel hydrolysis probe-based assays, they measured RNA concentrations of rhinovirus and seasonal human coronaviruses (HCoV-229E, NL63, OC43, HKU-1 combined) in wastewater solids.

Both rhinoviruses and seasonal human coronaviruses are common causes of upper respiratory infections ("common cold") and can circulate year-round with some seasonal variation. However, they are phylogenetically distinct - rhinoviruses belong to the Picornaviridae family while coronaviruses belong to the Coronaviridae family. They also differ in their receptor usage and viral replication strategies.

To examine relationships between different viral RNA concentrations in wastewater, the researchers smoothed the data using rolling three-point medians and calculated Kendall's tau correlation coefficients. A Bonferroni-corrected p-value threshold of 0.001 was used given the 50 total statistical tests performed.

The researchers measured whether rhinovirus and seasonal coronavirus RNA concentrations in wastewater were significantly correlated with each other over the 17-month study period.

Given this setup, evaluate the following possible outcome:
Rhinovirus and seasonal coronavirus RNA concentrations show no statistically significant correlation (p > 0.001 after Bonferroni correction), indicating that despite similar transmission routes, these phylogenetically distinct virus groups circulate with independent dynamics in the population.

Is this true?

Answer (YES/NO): YES